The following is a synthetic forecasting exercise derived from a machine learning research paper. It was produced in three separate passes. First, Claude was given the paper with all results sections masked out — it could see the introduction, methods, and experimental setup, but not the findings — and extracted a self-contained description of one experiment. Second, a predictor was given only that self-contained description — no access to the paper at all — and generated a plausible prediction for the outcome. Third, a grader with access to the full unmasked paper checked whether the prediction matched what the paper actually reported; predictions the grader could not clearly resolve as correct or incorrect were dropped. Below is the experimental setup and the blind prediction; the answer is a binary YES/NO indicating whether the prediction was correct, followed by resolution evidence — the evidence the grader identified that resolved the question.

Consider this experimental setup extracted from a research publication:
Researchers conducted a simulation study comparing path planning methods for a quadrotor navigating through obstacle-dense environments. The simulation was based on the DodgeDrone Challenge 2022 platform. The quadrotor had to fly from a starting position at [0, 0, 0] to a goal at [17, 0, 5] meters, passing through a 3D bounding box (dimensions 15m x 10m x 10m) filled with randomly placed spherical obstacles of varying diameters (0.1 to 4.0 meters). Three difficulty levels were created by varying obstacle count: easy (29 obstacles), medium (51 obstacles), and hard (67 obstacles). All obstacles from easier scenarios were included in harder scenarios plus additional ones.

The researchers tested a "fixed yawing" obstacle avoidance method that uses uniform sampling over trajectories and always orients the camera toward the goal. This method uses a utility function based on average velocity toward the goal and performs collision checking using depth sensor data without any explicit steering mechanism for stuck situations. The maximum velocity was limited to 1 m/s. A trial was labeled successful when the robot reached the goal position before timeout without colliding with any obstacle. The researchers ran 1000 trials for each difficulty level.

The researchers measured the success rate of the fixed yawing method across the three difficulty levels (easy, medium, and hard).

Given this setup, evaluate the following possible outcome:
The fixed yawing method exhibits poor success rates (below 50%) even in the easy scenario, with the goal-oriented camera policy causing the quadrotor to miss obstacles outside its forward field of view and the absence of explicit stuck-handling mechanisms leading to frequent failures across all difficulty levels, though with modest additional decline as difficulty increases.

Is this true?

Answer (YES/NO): NO